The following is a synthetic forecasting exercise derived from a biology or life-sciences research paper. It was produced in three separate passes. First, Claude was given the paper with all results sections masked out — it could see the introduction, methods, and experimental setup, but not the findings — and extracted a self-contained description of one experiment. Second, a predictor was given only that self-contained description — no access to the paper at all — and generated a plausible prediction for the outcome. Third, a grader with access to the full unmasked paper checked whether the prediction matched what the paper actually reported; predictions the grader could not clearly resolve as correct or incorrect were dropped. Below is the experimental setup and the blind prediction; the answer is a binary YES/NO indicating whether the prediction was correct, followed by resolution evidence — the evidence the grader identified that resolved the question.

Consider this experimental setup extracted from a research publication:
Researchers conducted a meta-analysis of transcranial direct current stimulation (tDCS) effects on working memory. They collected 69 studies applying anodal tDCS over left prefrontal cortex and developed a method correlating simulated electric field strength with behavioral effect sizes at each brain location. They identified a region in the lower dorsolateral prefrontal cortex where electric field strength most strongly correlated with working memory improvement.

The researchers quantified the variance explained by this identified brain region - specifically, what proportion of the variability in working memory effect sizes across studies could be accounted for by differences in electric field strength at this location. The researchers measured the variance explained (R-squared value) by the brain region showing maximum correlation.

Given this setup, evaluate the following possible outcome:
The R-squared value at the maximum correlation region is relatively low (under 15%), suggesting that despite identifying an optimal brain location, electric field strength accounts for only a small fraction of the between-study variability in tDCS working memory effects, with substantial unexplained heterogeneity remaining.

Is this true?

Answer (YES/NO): NO